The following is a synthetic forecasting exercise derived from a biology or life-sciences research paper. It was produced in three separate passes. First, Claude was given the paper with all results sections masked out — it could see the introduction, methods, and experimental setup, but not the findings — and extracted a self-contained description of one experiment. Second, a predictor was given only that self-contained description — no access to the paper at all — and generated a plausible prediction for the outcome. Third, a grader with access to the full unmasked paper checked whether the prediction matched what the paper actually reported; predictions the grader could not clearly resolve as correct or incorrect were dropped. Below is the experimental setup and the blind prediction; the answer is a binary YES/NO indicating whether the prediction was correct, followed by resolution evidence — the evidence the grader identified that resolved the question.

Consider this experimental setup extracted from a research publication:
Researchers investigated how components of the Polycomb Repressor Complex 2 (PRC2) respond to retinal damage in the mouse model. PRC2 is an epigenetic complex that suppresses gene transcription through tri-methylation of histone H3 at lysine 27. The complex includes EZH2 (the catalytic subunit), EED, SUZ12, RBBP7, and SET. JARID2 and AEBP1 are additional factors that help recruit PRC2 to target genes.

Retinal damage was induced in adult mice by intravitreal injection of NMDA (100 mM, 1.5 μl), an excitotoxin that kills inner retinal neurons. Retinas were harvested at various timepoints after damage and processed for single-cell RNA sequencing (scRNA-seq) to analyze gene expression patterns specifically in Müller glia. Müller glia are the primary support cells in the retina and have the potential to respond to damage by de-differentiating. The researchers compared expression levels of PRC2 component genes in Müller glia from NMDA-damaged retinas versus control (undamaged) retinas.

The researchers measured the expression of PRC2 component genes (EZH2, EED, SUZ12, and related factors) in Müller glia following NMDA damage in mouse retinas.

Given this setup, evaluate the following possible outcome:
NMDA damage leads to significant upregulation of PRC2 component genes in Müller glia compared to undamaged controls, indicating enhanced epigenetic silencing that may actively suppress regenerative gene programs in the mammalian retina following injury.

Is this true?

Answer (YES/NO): NO